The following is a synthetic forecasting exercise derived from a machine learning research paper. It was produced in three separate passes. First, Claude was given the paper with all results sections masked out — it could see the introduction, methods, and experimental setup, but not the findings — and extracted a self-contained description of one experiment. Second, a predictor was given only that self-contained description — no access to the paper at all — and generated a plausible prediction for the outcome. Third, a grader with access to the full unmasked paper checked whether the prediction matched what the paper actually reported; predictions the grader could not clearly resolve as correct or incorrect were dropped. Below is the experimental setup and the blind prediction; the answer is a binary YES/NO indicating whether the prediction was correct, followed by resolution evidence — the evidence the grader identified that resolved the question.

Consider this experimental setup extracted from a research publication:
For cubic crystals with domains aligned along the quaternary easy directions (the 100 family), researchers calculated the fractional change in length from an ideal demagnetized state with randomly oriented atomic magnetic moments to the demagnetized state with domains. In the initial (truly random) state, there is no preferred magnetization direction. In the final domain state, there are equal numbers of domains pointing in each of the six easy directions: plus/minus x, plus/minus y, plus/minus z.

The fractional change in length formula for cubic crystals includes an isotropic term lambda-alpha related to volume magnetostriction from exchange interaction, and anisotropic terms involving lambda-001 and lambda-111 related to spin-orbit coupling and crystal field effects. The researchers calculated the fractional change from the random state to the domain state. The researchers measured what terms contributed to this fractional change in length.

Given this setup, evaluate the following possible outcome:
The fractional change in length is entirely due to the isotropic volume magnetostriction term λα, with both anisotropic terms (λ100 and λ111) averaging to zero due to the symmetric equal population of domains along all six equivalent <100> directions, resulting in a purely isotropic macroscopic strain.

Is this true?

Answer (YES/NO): YES